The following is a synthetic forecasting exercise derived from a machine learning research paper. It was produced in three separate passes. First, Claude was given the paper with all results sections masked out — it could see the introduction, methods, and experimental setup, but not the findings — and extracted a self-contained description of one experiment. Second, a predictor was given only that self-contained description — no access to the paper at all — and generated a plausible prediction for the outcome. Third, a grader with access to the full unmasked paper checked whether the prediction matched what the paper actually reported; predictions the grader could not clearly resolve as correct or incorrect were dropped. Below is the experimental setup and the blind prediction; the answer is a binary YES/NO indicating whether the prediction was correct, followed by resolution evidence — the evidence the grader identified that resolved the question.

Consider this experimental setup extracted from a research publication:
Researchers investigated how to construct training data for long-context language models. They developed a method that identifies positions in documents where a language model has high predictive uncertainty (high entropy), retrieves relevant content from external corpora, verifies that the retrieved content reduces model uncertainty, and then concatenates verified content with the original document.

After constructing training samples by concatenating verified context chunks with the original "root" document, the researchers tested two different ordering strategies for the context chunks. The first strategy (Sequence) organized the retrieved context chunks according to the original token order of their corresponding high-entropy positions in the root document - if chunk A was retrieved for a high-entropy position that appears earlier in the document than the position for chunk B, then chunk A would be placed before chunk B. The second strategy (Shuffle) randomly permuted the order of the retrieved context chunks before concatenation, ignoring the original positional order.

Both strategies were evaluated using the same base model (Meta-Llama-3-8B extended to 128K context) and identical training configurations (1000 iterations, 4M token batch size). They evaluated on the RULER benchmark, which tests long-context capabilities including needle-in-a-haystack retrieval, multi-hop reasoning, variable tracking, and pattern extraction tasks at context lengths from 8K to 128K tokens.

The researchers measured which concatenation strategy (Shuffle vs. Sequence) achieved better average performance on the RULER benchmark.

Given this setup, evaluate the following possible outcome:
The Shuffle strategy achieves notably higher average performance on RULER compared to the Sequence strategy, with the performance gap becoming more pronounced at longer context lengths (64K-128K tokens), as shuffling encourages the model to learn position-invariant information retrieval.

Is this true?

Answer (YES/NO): NO